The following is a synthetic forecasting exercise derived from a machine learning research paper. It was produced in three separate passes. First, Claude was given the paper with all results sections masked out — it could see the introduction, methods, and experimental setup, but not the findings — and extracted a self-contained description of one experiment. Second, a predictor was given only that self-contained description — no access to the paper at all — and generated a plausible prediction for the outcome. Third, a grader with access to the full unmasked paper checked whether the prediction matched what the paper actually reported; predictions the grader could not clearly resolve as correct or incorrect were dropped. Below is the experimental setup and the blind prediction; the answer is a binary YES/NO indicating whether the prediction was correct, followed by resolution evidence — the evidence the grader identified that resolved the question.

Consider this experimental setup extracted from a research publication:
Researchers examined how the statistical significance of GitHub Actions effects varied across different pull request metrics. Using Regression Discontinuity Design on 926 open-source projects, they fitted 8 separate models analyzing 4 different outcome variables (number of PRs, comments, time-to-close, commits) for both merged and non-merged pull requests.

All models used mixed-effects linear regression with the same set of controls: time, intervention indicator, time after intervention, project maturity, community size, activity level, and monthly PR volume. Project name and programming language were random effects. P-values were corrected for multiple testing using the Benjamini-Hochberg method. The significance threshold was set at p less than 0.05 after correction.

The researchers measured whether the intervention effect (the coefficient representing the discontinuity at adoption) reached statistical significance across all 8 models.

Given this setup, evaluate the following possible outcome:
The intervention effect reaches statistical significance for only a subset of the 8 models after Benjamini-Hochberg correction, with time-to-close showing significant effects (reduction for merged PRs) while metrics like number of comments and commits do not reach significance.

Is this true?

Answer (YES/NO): NO